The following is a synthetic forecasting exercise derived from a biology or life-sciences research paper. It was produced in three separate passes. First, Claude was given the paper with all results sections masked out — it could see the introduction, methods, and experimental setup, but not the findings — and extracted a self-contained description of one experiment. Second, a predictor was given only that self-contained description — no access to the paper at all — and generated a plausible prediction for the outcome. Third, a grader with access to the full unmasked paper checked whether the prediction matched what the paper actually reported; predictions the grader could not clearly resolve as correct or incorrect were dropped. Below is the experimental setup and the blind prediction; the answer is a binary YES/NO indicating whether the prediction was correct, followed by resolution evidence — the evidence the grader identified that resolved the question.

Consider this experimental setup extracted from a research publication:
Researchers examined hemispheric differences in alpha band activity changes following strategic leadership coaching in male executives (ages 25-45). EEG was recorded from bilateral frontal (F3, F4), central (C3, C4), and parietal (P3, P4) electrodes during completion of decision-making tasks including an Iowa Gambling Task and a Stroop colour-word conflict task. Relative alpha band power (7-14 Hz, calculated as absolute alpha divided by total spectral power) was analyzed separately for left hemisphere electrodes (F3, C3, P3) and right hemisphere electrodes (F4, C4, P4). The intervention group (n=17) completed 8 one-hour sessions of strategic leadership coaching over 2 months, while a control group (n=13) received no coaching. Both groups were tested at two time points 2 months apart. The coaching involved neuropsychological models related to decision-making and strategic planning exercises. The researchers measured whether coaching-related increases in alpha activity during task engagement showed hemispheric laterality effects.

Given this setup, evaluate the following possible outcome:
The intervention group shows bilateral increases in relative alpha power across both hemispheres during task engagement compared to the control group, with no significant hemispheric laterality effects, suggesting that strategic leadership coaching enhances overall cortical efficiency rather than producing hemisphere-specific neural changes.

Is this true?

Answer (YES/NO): NO